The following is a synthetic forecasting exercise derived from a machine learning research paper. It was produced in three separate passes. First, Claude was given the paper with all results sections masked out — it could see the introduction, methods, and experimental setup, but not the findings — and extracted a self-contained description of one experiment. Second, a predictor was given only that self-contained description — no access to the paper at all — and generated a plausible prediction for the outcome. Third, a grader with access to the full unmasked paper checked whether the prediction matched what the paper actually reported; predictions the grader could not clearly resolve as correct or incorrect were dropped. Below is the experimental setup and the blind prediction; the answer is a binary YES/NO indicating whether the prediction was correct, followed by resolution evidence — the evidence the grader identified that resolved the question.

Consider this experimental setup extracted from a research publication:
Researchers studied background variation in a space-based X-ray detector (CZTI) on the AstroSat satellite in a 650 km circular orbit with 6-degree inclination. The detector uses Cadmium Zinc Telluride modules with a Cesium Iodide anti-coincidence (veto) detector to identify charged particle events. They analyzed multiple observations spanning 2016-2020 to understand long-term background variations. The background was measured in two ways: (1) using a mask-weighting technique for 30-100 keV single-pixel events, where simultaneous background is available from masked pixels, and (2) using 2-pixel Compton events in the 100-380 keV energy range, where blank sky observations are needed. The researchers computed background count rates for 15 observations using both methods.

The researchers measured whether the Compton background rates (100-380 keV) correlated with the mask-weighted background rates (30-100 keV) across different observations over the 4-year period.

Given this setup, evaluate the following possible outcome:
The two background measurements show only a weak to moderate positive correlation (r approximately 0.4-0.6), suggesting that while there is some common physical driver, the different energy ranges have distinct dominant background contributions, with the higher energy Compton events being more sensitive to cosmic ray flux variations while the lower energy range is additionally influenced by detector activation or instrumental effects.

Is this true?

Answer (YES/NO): NO